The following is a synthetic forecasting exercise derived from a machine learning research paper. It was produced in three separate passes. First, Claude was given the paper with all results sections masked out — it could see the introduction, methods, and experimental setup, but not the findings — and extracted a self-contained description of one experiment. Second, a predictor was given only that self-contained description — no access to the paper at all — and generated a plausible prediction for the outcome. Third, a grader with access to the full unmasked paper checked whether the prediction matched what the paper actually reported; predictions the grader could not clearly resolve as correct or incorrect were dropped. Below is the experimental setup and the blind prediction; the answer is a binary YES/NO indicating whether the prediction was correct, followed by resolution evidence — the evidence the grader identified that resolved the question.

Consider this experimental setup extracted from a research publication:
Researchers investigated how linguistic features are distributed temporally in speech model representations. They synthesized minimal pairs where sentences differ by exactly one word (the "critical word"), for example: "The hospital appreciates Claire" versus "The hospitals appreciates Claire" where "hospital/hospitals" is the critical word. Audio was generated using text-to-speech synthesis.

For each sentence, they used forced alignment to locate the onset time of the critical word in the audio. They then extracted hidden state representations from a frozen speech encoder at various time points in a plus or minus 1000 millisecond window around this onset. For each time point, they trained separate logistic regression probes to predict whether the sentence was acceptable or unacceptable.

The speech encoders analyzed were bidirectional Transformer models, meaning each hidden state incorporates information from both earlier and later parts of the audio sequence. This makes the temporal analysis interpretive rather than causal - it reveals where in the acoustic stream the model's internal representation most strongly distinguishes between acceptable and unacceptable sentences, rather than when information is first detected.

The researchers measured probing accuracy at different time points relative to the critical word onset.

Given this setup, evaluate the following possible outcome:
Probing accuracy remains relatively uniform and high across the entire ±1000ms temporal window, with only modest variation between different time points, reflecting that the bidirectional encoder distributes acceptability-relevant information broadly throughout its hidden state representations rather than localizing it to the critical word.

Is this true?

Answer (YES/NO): NO